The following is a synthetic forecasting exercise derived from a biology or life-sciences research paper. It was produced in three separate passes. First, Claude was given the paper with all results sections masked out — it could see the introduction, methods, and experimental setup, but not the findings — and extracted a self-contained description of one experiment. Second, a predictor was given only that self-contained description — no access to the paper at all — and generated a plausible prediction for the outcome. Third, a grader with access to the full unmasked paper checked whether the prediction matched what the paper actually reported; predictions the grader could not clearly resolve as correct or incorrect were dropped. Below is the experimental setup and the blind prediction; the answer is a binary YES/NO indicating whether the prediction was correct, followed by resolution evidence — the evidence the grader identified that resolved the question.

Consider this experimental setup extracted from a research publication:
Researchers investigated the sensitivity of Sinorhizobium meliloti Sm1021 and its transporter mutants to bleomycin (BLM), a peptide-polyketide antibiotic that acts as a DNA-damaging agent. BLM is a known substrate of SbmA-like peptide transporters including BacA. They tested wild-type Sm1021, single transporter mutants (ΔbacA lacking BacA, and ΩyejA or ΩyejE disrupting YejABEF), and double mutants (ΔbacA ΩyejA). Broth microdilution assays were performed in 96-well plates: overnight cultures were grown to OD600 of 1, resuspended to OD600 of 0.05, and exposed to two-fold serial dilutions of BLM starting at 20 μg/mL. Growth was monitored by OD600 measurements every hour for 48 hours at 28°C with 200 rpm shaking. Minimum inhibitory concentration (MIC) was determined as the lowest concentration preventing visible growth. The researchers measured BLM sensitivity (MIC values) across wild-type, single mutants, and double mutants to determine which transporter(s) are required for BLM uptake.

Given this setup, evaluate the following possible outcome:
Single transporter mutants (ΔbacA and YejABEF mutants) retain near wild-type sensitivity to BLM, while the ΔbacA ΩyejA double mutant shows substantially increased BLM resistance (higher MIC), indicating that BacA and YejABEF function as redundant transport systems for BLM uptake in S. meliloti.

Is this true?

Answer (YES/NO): NO